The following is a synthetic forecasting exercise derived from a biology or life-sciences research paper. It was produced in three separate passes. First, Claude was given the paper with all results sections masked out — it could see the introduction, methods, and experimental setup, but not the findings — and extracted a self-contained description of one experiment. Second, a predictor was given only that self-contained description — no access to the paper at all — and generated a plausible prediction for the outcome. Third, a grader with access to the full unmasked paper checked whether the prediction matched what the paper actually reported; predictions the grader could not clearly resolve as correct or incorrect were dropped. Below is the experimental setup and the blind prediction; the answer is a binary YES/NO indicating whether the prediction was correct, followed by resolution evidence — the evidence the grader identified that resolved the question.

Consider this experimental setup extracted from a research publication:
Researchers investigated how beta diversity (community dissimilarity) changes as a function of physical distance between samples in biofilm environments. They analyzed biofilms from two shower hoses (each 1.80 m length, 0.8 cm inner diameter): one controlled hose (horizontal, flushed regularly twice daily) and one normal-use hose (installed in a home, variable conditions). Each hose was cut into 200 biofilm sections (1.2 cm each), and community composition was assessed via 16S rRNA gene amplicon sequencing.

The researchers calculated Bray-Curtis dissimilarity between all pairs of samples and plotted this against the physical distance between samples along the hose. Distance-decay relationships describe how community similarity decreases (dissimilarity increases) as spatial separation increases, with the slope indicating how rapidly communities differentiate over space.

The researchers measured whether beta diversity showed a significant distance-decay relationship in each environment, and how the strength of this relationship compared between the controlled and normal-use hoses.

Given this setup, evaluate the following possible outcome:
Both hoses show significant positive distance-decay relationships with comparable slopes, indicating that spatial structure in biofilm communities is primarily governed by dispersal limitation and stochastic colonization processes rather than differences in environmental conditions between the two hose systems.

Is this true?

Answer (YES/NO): NO